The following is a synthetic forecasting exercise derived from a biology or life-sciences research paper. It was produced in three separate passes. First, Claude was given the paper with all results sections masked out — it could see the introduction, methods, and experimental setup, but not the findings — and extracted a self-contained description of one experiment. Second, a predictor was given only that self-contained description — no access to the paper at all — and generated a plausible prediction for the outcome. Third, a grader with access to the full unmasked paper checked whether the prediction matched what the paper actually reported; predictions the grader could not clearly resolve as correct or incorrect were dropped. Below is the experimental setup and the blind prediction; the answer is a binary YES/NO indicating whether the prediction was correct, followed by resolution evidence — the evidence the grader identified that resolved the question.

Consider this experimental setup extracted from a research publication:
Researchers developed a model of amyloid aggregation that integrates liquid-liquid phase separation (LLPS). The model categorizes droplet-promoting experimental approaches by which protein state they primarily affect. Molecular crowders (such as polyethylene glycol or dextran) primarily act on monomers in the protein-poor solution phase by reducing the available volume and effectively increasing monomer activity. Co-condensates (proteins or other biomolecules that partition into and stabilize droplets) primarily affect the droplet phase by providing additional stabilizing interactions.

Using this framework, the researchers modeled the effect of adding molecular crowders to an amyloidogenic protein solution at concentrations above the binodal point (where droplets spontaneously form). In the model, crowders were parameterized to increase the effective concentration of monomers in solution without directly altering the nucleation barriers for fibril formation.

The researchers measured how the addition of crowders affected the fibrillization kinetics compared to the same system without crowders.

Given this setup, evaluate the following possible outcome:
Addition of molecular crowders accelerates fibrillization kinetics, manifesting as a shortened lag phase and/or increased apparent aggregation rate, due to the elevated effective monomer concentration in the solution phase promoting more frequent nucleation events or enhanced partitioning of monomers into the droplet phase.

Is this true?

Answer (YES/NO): YES